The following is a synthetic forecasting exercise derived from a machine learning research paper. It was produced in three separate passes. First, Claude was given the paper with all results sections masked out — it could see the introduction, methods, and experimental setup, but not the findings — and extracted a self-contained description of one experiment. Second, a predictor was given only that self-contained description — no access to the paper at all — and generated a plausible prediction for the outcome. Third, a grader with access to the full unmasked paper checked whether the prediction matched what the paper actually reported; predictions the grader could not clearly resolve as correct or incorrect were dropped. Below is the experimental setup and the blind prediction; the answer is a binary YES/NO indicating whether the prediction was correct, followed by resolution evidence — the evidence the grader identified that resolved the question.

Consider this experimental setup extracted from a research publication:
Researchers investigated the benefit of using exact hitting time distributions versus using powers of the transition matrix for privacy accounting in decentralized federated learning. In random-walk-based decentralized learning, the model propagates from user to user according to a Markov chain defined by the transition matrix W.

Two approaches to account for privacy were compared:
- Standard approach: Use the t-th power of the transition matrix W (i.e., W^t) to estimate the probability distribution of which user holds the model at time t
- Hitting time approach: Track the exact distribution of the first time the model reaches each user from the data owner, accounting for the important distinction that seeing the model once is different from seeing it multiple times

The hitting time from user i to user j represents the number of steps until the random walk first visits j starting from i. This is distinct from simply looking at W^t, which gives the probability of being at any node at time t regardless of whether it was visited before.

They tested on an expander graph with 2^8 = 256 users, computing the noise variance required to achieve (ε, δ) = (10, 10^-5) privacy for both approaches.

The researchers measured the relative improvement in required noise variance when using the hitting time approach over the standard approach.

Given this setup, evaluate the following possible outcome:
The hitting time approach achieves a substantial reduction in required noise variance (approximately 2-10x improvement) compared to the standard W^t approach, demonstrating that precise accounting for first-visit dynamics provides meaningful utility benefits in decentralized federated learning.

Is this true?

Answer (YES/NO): NO